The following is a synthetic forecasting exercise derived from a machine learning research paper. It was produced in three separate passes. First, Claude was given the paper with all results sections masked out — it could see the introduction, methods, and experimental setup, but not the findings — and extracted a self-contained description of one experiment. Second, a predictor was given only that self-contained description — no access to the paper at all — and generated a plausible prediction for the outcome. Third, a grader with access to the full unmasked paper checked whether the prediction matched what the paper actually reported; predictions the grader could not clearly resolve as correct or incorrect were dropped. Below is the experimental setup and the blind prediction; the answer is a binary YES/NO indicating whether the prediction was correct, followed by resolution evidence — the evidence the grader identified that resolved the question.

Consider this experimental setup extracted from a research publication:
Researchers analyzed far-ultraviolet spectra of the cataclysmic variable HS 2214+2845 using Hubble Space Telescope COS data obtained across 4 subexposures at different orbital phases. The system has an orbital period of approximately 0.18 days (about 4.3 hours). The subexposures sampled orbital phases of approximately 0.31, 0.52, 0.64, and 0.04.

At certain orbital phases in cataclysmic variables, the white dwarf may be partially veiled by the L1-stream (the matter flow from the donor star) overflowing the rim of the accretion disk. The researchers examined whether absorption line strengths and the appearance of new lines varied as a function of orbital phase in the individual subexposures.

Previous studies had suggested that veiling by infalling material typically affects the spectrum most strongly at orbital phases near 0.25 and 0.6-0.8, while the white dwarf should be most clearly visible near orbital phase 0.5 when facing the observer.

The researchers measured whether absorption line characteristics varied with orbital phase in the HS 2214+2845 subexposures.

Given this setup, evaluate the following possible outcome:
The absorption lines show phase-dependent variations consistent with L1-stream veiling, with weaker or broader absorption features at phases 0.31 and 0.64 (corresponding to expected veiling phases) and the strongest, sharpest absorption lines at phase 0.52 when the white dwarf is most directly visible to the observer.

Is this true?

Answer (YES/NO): NO